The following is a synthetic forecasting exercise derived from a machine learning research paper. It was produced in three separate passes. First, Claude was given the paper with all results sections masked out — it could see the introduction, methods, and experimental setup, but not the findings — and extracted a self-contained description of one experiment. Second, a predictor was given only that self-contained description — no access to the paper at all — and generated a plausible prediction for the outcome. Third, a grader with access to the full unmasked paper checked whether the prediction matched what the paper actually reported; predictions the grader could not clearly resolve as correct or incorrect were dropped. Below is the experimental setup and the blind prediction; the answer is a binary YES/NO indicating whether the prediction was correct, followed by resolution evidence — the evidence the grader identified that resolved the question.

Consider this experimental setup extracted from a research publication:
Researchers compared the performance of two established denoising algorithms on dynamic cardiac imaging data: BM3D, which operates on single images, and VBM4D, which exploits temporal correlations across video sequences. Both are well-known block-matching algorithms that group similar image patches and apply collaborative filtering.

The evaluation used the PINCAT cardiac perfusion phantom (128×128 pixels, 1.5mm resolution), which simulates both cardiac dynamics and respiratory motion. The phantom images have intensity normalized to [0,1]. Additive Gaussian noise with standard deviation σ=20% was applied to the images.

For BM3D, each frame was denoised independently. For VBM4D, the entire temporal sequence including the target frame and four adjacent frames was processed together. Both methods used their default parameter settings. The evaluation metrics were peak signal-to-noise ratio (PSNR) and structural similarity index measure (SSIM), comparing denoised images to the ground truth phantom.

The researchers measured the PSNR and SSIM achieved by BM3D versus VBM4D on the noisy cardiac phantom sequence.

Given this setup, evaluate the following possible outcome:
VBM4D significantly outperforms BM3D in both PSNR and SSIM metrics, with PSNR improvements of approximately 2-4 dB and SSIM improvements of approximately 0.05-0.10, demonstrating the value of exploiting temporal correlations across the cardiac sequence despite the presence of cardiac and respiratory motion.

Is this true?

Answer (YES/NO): NO